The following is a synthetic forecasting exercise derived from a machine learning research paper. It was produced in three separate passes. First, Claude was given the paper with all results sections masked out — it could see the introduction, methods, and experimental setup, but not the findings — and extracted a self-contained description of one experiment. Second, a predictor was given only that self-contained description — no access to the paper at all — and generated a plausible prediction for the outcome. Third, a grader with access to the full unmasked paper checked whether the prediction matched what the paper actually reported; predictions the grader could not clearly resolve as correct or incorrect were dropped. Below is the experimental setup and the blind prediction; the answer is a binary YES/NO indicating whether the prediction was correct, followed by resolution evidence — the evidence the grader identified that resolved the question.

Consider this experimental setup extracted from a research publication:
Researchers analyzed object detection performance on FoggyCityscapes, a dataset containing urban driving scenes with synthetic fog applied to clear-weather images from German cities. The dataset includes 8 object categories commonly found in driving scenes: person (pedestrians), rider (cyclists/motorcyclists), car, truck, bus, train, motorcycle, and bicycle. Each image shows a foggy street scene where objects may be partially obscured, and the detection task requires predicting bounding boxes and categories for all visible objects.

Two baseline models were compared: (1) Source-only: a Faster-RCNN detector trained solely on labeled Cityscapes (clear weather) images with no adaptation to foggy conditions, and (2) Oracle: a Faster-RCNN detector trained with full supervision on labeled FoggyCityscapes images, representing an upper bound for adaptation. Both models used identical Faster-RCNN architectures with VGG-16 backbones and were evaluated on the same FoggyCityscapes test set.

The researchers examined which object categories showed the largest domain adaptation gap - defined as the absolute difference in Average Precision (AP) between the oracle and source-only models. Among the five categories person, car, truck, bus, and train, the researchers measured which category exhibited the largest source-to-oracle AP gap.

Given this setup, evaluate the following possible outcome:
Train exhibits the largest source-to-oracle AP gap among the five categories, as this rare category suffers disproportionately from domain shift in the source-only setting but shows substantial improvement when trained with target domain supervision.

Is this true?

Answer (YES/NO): YES